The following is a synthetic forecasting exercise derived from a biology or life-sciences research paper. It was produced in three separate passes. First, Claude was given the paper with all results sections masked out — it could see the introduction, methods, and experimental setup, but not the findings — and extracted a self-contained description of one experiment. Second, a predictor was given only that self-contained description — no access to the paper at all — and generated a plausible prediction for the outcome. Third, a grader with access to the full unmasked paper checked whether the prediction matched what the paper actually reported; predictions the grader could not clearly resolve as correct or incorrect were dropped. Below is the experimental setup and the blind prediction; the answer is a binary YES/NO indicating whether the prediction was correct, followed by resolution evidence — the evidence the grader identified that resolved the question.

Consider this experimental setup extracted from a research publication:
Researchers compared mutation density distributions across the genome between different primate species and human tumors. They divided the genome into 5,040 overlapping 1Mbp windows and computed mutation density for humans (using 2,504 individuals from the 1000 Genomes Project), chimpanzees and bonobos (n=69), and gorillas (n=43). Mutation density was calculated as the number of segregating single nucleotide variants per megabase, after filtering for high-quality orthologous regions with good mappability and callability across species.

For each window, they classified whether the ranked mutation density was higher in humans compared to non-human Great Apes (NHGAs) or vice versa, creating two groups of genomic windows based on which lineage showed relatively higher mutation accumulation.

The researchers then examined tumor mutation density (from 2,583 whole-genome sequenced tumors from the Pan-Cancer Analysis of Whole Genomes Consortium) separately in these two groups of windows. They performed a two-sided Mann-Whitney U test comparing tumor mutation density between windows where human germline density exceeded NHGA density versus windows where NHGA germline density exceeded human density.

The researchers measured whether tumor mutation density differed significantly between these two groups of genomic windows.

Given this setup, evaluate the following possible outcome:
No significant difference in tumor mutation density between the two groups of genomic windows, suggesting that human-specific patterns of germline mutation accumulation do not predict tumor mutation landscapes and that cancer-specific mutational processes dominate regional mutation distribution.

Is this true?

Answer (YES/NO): NO